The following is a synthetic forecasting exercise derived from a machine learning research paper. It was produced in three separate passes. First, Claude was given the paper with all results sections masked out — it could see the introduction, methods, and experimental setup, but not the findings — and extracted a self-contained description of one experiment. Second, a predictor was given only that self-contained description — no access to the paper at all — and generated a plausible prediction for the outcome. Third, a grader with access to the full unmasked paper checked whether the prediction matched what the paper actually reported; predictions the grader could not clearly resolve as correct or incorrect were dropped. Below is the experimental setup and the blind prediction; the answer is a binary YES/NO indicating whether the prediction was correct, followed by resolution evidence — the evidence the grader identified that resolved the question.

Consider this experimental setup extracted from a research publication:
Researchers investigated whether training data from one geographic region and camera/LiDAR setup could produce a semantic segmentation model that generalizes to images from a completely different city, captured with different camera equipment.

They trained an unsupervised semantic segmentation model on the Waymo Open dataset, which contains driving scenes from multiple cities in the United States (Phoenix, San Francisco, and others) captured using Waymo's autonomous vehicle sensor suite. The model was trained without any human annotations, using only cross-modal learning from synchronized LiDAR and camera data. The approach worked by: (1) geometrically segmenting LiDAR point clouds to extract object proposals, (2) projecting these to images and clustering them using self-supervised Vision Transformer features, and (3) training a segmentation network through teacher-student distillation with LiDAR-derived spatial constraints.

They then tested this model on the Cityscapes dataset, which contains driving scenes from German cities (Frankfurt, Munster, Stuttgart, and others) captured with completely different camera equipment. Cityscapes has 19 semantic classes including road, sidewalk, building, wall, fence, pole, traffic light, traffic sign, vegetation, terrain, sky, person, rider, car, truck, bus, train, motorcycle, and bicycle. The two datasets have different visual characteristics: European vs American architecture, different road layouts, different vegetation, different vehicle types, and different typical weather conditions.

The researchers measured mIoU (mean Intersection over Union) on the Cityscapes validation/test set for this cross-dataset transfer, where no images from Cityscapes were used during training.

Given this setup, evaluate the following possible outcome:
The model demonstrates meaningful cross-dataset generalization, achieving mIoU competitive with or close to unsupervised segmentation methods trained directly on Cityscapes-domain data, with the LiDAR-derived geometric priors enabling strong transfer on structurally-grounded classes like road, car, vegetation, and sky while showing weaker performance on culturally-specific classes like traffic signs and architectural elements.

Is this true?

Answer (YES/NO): NO